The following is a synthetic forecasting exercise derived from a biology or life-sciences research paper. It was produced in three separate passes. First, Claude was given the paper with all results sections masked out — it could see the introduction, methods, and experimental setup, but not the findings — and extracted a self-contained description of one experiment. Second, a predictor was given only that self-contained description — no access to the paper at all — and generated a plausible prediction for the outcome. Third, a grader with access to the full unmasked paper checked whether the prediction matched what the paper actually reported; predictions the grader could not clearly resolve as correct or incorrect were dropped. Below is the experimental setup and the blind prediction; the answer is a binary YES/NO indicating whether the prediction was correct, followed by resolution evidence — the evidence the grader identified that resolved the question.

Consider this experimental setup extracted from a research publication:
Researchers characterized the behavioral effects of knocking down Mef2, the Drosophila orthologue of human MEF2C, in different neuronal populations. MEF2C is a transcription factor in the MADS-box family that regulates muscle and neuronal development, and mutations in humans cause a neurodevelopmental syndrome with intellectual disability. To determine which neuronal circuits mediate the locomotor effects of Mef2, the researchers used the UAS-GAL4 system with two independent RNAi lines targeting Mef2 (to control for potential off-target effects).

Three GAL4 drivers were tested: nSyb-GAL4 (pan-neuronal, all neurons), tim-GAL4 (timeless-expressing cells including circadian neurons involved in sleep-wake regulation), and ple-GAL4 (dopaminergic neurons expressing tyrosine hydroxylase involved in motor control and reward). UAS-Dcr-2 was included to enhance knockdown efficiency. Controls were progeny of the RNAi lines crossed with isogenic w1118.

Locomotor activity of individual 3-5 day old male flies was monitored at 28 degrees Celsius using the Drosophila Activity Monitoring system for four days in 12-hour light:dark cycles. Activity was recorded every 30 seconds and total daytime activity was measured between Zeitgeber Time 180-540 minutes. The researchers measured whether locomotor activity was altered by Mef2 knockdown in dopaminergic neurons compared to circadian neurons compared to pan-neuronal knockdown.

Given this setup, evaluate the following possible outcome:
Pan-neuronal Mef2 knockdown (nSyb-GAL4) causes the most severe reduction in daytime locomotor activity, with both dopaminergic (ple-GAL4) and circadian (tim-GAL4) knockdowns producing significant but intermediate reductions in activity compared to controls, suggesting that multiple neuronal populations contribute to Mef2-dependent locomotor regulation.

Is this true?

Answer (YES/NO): NO